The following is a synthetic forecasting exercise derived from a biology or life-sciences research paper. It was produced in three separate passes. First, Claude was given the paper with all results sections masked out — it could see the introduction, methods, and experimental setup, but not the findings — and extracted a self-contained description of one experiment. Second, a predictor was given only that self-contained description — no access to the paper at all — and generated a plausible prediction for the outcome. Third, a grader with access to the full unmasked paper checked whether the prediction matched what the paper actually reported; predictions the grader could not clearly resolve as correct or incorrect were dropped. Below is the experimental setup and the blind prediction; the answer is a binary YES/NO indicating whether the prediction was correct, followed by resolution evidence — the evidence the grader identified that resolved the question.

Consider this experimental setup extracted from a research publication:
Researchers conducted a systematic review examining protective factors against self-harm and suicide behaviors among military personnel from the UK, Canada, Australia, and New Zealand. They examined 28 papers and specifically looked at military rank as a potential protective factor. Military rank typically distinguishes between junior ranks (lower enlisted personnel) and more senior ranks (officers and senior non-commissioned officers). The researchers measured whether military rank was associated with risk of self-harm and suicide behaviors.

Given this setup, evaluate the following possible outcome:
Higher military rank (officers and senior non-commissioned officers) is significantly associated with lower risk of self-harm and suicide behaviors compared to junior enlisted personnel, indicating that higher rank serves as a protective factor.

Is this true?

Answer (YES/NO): YES